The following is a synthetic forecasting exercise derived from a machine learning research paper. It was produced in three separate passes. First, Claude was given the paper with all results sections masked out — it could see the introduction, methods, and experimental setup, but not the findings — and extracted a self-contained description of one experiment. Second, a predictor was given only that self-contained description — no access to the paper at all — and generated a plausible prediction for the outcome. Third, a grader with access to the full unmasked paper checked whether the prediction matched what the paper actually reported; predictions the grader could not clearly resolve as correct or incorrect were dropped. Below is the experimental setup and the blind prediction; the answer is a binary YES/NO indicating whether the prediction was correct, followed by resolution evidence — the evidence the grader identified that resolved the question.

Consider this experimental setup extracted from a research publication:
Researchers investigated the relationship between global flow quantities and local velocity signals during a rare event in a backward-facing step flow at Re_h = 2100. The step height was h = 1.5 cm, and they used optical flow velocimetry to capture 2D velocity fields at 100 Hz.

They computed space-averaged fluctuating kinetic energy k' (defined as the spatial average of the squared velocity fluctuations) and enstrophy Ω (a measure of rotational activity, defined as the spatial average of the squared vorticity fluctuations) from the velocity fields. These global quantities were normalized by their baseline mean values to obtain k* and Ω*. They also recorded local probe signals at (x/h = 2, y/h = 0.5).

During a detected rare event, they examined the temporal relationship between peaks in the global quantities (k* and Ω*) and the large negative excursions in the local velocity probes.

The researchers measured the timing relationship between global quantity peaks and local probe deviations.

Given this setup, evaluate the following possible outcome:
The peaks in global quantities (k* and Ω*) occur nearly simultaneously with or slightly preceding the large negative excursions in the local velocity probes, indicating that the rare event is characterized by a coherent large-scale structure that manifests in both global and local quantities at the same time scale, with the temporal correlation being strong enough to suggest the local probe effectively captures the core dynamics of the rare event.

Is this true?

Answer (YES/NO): NO